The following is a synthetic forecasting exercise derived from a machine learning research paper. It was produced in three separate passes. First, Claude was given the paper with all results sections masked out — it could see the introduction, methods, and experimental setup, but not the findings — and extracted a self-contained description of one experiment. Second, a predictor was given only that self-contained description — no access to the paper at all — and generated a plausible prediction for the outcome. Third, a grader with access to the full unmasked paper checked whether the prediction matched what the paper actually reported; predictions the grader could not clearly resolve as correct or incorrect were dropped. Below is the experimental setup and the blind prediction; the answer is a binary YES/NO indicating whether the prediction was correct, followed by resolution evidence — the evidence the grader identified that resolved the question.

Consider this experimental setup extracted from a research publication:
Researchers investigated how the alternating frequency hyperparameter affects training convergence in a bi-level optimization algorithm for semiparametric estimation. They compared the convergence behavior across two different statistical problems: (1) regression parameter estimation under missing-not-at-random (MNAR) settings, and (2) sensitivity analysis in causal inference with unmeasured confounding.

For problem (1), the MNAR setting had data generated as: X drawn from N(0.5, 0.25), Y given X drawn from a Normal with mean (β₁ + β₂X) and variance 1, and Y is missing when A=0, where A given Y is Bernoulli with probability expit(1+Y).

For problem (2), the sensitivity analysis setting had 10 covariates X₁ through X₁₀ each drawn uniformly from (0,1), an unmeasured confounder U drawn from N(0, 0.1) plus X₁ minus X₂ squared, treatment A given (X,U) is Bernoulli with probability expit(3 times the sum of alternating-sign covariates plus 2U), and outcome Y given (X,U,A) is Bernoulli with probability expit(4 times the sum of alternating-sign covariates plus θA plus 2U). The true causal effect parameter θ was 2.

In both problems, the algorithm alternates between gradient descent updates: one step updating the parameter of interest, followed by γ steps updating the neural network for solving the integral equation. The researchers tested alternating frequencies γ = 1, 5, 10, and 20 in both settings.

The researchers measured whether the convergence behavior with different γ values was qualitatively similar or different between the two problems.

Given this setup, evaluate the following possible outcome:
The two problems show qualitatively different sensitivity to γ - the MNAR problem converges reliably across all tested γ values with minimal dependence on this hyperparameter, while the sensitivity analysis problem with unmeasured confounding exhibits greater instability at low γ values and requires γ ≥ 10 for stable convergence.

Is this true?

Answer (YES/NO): NO